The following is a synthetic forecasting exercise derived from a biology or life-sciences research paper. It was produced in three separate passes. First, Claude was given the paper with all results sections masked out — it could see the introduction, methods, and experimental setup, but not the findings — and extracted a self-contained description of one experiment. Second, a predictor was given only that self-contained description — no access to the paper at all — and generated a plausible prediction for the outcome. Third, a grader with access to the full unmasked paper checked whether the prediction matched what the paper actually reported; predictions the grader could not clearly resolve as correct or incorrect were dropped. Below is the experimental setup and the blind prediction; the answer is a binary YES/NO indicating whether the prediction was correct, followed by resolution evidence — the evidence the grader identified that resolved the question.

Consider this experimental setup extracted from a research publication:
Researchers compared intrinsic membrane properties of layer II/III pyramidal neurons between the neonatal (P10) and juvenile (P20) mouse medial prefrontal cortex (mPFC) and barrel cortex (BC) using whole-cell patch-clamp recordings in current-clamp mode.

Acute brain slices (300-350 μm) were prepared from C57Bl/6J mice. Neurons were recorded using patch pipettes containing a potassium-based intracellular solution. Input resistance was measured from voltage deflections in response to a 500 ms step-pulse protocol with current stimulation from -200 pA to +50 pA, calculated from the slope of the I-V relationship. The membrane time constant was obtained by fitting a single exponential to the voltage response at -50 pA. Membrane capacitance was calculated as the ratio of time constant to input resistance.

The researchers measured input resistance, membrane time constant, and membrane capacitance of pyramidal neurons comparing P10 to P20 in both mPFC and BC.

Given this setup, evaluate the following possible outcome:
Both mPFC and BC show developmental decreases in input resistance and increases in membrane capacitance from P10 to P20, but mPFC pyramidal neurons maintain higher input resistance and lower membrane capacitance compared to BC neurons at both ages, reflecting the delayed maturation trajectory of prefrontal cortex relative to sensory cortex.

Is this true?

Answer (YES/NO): NO